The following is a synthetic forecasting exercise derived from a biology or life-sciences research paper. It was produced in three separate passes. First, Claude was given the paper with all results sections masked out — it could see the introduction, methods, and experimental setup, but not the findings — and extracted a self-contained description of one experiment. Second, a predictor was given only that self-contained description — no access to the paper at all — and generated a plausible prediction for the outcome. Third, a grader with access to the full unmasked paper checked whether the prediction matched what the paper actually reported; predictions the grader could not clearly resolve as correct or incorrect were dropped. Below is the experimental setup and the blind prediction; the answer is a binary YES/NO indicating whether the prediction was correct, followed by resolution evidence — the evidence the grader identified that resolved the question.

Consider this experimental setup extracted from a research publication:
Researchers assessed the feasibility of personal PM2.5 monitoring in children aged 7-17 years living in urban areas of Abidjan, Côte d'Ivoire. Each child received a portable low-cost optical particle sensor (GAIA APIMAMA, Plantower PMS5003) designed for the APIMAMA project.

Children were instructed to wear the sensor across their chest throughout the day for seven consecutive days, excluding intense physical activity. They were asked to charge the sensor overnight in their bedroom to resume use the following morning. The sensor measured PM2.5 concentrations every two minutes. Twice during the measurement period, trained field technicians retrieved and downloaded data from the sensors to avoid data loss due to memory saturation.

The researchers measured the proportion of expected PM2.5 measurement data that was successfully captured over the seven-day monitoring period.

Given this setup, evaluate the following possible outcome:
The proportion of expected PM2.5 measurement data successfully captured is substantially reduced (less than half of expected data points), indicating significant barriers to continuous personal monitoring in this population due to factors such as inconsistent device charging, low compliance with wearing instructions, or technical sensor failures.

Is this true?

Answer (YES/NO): NO